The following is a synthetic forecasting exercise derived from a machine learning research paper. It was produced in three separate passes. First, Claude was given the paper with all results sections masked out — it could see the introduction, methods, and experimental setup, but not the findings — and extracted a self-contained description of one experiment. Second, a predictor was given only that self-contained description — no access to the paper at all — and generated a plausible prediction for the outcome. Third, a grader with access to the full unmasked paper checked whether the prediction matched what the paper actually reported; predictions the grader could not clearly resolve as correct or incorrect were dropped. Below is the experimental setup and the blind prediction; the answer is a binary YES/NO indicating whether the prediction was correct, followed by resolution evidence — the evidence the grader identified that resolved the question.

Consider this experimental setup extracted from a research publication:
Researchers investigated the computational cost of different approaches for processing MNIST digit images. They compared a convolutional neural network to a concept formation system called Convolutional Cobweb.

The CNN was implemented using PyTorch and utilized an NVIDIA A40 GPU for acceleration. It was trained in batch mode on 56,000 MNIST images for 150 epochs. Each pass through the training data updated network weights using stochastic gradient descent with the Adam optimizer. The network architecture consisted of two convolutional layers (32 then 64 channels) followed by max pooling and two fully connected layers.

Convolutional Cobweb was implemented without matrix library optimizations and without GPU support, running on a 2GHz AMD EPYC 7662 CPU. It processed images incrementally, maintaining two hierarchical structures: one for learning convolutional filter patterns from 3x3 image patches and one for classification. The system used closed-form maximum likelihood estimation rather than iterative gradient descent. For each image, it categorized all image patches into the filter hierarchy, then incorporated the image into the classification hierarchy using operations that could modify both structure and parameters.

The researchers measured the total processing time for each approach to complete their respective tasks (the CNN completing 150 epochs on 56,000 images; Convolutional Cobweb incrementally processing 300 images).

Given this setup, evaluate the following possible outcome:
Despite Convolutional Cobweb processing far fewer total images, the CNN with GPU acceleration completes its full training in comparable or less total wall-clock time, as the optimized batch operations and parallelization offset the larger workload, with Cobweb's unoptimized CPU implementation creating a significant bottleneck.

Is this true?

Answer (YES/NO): YES